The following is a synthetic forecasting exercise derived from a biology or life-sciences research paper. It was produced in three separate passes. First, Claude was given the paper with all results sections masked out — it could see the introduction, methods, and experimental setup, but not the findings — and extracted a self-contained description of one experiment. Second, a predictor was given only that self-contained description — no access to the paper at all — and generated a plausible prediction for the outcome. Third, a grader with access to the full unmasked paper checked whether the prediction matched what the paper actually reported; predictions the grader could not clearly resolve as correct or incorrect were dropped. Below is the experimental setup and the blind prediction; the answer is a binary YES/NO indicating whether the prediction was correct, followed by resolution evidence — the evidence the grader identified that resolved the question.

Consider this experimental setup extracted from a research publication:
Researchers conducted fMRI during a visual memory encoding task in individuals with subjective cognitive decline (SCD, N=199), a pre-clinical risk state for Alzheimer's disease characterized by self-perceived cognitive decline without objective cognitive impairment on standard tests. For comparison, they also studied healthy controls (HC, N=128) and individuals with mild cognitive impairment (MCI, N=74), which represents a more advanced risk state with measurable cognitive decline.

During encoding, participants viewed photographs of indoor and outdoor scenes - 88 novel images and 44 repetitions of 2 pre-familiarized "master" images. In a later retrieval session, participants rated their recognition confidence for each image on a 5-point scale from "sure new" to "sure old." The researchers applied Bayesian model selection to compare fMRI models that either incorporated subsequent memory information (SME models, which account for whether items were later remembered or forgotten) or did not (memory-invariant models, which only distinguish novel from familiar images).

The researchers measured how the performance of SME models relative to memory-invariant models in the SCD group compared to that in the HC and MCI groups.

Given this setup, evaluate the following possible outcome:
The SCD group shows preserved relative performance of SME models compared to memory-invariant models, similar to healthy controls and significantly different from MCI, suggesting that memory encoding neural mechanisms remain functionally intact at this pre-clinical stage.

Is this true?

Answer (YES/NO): YES